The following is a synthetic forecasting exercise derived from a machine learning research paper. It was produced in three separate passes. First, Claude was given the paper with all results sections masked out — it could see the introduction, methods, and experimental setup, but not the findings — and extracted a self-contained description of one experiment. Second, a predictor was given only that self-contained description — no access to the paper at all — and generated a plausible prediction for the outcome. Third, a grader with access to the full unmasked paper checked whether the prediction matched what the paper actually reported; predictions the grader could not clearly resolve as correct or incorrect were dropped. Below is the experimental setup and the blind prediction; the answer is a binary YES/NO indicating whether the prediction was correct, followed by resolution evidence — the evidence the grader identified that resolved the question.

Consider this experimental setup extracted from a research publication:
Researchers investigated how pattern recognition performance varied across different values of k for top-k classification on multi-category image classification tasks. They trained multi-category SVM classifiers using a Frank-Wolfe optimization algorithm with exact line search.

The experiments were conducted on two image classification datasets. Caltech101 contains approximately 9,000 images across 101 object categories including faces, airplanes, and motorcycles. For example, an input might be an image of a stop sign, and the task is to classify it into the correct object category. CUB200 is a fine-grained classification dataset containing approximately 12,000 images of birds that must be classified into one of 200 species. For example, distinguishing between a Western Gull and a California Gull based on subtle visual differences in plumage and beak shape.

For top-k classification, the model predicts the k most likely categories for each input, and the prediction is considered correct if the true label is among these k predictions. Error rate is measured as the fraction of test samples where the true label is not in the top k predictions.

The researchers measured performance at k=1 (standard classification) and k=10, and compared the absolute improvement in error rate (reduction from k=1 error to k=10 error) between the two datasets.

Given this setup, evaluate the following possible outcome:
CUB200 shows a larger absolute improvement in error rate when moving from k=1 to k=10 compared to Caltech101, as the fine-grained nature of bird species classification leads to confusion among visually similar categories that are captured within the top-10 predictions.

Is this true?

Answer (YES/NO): YES